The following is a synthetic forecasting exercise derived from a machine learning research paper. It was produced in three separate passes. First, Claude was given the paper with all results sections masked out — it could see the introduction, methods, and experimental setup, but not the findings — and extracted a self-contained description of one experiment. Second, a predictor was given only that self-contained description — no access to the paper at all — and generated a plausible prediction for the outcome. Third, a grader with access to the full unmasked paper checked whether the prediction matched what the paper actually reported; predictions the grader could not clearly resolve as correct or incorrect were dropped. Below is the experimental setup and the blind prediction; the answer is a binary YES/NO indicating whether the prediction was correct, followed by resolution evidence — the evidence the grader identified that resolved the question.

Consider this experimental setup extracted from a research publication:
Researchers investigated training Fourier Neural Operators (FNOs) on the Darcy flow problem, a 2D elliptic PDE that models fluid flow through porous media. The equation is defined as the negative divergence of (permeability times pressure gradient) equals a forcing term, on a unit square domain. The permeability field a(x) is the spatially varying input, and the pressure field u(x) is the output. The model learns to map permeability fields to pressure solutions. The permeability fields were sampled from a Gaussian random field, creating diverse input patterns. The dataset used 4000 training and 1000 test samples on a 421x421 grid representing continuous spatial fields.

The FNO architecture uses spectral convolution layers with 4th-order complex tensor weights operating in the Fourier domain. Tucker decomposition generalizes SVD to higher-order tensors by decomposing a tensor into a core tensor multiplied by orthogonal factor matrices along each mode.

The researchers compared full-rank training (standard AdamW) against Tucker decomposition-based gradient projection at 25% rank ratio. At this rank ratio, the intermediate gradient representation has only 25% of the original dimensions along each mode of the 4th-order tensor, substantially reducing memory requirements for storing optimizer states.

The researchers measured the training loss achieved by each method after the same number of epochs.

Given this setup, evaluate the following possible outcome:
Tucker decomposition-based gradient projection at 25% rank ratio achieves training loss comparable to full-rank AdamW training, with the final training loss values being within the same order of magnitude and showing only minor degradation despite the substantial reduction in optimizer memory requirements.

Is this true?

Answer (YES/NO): NO